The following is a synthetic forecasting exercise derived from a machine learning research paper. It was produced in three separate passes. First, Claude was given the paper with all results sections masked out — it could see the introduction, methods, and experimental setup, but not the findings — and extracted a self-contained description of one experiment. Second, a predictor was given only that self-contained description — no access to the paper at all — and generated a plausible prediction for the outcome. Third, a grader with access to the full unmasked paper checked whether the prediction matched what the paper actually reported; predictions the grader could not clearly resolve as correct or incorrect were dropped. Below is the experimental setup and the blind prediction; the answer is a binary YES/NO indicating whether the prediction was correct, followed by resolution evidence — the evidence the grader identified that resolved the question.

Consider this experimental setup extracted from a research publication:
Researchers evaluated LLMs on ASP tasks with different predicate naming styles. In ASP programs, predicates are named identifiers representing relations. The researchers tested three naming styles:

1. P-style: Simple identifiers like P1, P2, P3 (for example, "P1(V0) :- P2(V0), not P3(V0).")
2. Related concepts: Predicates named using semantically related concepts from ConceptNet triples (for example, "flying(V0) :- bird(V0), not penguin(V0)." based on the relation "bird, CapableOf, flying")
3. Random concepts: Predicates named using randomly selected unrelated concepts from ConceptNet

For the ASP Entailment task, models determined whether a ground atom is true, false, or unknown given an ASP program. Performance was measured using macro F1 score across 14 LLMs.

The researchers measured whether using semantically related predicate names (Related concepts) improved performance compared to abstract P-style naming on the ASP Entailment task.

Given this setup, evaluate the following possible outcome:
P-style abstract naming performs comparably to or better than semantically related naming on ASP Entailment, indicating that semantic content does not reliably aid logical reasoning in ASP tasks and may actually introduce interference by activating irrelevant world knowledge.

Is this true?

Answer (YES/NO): NO